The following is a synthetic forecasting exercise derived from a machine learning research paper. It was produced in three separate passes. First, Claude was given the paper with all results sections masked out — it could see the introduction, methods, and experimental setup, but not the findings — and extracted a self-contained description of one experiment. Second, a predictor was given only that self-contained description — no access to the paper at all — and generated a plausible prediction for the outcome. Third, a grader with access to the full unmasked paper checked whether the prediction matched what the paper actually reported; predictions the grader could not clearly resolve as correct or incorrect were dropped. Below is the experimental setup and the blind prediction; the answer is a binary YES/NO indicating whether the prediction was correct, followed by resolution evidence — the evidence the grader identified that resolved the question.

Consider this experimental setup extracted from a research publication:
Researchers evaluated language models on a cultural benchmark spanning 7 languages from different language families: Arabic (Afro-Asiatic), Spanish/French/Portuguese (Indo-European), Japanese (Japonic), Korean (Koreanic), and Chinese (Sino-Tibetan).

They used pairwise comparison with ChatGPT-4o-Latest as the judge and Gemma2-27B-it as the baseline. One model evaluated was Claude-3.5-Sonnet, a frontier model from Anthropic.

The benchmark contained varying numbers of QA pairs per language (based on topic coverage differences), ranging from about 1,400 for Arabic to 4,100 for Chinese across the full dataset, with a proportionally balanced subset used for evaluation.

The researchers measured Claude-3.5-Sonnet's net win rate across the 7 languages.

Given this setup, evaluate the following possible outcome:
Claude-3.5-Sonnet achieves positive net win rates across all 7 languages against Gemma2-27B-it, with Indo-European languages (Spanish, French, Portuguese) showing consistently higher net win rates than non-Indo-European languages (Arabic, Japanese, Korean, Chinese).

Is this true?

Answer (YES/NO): NO